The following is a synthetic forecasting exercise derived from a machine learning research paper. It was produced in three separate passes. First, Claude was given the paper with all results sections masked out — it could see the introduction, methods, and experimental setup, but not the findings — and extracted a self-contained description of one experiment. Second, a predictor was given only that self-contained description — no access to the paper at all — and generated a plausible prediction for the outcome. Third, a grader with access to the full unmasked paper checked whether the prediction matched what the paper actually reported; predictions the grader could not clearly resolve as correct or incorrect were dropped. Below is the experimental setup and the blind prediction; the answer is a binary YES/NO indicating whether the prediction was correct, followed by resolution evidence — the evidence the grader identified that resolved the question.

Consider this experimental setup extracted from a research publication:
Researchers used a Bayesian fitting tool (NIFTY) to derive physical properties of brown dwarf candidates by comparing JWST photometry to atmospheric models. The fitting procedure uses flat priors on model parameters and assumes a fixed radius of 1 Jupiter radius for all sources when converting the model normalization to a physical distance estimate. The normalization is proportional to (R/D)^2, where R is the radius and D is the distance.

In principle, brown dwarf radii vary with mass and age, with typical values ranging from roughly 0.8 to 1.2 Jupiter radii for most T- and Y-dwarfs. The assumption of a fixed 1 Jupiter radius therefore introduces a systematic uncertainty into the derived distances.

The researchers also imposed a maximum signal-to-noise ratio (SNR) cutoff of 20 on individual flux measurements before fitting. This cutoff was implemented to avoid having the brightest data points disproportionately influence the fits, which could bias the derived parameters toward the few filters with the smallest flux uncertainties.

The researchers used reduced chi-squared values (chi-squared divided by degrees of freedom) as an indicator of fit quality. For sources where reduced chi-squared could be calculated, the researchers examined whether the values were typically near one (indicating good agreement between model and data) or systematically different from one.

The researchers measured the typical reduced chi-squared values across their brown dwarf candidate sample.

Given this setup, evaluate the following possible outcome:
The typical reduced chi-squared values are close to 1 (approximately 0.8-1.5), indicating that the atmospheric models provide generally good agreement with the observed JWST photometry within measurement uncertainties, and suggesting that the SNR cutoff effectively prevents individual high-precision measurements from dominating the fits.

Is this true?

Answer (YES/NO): NO